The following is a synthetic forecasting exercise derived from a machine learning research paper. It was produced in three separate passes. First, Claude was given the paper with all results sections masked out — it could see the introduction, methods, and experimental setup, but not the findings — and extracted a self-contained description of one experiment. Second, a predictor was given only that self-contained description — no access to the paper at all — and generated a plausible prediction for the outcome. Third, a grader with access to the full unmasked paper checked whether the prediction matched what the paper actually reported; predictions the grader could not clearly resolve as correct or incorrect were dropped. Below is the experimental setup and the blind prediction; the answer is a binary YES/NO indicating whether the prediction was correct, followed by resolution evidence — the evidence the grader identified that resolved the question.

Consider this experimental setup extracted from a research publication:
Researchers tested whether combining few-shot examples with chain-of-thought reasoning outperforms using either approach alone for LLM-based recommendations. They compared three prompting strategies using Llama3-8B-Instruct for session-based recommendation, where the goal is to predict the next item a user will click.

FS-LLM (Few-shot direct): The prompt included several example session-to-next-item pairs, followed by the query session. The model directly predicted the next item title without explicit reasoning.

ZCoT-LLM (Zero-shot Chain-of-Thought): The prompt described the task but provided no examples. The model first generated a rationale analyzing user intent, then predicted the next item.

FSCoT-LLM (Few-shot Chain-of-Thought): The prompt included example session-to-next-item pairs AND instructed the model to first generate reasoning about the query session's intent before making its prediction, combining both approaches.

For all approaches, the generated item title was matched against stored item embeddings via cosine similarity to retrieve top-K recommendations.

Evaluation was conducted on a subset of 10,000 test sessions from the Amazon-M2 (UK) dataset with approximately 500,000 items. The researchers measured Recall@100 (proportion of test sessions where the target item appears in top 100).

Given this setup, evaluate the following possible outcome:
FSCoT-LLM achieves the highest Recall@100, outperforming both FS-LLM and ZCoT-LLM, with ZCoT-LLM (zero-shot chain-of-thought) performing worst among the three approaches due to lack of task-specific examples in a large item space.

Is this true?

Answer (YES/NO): YES